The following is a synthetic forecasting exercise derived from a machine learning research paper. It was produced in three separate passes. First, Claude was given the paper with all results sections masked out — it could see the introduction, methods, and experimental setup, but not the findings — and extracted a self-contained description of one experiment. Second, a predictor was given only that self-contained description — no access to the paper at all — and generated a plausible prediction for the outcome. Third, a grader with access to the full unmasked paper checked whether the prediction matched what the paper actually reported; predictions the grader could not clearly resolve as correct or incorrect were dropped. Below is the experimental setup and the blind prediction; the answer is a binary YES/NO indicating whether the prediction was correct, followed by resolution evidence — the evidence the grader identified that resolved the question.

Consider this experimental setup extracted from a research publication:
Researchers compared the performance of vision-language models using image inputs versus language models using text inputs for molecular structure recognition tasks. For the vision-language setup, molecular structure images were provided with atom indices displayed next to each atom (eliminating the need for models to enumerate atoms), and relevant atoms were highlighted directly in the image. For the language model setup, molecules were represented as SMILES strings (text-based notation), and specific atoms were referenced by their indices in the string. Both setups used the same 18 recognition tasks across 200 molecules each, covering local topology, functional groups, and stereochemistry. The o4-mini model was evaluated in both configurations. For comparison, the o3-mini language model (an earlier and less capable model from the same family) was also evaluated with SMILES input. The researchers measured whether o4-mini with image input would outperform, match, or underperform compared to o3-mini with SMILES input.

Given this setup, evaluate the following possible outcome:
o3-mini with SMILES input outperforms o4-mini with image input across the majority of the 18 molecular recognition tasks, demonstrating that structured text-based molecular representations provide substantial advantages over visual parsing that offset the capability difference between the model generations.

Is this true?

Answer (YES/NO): YES